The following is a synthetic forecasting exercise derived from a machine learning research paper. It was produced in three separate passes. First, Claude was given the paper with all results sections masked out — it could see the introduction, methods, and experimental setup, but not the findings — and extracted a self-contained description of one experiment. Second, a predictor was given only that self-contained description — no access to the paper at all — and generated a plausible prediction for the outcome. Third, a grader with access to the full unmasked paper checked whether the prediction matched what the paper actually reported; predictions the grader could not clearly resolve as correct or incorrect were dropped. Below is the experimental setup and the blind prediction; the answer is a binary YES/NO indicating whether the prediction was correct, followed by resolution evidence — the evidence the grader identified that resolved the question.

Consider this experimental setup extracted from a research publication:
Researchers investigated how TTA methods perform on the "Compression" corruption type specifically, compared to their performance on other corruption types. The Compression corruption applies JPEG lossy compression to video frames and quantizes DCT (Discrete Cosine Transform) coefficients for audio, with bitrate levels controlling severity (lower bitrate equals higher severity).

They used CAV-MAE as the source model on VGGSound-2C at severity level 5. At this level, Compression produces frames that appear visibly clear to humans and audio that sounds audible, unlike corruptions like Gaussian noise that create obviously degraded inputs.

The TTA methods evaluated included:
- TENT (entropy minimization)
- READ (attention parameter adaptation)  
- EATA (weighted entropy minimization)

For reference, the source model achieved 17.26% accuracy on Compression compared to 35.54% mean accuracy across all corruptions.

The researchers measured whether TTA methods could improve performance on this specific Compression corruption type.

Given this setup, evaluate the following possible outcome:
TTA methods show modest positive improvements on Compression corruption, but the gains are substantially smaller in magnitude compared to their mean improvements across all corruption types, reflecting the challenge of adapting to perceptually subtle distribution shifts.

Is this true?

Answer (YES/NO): NO